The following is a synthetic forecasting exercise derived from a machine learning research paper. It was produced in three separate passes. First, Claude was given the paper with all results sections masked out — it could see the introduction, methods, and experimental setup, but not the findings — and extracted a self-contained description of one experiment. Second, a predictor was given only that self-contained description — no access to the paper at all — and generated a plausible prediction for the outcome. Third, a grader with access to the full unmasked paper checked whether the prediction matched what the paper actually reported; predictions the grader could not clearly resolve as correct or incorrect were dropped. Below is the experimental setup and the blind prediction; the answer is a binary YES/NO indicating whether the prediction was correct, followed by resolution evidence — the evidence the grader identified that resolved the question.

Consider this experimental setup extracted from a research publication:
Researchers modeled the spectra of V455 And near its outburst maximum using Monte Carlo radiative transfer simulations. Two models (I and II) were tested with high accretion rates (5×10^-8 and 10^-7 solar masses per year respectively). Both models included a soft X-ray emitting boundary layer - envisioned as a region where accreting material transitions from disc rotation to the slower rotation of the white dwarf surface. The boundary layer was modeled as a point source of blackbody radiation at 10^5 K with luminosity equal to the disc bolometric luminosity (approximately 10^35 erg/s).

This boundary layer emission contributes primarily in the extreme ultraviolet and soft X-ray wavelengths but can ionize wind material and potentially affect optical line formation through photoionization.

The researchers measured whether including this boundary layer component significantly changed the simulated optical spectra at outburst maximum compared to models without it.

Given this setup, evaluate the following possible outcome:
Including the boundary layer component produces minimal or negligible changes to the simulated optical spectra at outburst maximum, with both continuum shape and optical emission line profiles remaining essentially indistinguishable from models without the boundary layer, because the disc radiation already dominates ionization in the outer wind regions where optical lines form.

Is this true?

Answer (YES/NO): YES